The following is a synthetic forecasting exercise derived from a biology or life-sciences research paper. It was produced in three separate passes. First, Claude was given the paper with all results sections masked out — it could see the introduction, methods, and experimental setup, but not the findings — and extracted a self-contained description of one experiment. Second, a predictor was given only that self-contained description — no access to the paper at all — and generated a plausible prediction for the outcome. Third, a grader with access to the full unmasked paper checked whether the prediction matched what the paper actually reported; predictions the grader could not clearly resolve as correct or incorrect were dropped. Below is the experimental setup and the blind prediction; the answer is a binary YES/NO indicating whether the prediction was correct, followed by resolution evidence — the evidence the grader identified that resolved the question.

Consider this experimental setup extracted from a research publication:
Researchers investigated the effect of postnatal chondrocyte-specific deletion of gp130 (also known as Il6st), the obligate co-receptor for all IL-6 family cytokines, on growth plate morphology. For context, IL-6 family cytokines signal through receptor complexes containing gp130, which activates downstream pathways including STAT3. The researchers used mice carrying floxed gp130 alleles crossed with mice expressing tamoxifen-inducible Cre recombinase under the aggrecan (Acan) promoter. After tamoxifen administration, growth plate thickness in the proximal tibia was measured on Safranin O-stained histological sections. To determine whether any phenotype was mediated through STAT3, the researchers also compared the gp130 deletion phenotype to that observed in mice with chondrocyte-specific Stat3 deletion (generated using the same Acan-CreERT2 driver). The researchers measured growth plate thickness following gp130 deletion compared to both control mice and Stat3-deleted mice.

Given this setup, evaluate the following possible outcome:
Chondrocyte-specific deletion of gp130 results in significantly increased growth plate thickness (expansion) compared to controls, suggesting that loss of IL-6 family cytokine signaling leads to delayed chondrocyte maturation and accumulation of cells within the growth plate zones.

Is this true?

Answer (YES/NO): NO